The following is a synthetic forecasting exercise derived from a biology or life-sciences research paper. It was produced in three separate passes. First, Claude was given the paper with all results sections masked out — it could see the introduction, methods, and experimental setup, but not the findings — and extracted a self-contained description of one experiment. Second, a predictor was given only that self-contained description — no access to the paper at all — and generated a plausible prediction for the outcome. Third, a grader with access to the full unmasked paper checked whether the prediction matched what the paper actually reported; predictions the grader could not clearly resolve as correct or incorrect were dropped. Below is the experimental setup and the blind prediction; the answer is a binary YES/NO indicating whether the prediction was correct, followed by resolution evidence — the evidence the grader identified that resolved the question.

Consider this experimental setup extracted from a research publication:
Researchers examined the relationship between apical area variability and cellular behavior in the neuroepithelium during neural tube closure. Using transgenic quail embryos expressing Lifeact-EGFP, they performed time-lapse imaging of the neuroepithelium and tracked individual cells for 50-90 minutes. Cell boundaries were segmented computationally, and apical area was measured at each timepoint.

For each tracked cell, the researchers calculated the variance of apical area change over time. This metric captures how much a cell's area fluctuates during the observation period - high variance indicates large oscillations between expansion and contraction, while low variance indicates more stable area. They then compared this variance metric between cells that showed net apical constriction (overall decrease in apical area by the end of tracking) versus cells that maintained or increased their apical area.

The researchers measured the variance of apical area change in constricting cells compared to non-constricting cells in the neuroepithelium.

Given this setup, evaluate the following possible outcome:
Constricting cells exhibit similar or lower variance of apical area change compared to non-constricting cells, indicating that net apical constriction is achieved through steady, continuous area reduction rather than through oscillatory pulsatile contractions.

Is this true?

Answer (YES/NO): NO